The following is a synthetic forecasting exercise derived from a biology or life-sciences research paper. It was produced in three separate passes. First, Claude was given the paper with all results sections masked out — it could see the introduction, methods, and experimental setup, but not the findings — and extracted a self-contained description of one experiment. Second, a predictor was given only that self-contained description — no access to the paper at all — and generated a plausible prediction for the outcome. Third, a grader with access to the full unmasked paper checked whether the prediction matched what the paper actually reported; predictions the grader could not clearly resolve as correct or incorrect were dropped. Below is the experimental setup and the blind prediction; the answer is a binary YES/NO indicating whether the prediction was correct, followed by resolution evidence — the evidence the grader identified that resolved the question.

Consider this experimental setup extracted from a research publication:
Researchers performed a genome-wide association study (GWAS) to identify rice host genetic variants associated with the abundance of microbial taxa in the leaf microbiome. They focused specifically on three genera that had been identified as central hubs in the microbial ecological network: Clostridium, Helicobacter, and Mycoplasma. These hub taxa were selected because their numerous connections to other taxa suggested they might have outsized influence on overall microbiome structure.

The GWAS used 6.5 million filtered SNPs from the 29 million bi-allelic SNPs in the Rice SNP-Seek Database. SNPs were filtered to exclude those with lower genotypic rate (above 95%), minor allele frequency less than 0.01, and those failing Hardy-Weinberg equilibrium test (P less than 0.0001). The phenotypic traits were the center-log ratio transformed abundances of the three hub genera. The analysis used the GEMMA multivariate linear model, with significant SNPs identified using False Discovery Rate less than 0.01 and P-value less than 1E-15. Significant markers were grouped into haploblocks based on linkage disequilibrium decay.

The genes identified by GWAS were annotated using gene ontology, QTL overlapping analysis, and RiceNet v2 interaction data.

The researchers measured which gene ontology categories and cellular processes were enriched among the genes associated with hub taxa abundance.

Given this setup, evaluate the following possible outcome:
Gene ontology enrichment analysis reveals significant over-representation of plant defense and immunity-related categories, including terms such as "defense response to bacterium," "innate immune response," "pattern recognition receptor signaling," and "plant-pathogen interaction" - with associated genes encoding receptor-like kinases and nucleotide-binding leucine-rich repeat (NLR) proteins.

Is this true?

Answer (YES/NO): NO